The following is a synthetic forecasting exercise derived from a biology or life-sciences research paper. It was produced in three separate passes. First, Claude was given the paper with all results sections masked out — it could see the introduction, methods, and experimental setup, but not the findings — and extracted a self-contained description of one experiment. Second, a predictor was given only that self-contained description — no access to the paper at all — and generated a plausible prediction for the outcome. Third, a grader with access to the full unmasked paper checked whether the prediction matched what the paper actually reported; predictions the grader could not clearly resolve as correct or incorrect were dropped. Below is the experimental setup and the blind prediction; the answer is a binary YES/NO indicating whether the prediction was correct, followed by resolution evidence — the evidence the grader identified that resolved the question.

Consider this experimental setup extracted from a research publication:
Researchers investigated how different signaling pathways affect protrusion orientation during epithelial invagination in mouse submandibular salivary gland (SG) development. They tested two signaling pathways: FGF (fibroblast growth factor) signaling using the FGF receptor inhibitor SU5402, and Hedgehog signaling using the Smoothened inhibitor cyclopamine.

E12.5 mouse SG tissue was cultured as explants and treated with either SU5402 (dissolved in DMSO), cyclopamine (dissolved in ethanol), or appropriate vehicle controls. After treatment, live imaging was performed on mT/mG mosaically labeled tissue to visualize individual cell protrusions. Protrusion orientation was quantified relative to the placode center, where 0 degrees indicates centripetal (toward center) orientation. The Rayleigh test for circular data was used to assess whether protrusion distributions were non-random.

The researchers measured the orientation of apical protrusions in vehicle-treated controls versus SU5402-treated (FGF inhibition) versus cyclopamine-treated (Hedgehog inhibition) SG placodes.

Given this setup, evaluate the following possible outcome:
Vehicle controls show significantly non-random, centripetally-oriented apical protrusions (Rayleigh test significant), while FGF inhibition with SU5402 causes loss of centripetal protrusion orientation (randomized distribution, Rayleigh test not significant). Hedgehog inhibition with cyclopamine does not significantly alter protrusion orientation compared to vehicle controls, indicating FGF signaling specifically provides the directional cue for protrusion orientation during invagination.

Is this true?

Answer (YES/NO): YES